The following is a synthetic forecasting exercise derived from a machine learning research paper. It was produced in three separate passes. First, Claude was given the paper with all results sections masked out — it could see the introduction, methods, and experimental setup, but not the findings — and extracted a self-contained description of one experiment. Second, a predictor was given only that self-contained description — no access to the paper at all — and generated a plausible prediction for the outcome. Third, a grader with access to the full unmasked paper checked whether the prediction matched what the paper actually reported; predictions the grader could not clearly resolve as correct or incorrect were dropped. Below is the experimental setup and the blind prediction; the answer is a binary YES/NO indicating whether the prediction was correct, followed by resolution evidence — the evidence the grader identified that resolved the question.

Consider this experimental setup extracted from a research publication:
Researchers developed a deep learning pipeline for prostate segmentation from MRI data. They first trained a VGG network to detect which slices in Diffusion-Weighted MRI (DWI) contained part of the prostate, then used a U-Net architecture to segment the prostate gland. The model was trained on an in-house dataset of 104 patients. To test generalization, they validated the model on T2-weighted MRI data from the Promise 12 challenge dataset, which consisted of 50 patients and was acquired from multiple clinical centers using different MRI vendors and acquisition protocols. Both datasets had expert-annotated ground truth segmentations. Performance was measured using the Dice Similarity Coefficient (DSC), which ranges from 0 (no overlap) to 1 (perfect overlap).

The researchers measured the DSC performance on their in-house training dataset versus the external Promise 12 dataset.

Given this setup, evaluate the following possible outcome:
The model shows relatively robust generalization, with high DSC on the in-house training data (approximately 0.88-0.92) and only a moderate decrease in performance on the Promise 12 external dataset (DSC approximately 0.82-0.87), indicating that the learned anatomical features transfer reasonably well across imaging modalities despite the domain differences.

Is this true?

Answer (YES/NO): NO